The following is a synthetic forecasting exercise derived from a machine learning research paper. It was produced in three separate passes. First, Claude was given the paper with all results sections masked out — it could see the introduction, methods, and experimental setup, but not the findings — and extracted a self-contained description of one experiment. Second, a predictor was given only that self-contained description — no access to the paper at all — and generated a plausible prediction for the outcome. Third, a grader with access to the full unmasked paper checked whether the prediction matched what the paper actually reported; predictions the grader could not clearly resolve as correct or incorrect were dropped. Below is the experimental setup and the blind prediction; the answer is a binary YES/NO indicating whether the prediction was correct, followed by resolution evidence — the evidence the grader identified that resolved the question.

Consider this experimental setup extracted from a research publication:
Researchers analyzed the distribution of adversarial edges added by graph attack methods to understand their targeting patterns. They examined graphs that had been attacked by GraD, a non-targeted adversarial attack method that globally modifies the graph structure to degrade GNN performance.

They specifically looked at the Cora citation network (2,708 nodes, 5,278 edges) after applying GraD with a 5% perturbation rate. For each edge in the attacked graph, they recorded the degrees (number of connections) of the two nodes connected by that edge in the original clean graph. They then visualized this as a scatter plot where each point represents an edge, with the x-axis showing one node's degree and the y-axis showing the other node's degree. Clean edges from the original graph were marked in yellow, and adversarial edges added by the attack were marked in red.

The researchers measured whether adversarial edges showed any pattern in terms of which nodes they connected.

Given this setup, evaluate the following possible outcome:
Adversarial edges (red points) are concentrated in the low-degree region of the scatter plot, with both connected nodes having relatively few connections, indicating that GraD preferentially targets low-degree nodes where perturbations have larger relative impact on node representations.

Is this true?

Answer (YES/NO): NO